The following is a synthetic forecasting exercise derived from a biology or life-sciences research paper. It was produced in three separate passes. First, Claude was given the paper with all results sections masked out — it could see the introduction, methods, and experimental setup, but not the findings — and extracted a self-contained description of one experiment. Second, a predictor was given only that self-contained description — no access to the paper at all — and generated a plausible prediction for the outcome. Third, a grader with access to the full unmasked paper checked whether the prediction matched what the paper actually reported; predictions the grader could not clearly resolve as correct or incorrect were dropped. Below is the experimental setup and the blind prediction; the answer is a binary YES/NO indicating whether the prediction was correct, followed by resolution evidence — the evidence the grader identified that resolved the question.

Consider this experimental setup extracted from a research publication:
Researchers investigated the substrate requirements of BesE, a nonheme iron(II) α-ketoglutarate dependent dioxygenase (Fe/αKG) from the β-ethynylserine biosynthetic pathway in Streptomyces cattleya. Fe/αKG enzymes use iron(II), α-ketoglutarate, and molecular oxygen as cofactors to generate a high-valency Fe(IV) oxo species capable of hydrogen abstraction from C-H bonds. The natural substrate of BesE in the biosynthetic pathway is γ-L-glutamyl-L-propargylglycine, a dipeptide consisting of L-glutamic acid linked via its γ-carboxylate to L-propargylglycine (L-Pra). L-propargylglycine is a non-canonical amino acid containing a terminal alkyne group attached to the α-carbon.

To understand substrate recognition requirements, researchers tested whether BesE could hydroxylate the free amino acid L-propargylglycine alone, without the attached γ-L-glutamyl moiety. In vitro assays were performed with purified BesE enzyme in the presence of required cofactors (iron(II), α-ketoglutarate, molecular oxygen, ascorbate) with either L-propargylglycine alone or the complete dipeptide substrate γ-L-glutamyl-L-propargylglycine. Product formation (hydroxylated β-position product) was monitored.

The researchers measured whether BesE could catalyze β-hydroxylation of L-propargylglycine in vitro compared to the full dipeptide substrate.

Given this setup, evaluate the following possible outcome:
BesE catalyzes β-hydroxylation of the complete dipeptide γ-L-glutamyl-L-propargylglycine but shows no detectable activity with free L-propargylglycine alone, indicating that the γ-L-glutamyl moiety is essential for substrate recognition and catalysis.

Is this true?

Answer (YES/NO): YES